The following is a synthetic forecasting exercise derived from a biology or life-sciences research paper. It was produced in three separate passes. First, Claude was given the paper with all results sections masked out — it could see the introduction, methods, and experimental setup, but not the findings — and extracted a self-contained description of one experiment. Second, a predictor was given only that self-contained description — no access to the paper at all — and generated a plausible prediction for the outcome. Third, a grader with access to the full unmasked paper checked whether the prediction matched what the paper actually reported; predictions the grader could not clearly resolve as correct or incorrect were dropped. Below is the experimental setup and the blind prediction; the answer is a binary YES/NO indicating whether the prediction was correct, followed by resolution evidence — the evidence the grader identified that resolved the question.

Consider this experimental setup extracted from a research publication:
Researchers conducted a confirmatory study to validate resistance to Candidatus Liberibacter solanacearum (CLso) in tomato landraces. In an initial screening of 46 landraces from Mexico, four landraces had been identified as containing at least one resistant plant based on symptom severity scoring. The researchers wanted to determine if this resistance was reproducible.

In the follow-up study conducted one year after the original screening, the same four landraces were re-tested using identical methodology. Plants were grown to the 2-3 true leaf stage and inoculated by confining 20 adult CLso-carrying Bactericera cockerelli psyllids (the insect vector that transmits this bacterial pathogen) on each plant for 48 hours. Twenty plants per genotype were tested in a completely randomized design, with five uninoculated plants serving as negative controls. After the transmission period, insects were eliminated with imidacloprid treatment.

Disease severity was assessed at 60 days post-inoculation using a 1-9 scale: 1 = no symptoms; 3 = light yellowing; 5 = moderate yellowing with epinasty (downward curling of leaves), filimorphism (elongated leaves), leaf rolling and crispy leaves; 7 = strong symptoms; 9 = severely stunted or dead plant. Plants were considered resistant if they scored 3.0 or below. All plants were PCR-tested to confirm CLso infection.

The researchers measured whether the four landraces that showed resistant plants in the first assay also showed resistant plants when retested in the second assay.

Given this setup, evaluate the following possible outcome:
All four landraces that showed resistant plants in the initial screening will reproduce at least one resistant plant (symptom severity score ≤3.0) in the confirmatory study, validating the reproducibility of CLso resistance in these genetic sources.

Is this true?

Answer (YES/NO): NO